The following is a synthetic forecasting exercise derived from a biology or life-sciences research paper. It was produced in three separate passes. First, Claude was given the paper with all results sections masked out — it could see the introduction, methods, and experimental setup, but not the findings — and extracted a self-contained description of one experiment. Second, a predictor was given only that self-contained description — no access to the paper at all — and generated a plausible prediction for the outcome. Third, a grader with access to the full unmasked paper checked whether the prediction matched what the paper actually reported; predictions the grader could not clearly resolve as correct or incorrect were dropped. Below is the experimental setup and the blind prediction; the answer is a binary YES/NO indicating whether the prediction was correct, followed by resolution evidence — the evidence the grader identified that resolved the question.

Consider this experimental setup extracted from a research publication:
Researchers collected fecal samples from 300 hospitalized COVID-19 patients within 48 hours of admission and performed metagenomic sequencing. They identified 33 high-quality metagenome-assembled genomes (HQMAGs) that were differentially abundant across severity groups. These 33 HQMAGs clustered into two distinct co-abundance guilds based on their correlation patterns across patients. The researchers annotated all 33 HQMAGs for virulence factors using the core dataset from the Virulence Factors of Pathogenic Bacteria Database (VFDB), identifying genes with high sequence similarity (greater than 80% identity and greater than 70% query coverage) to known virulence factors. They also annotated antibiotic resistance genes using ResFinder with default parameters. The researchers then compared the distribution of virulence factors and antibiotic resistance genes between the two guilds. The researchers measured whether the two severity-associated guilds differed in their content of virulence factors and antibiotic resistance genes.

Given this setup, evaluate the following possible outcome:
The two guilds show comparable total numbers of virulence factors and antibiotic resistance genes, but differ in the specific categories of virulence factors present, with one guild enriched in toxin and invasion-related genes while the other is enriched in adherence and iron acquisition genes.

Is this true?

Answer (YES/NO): NO